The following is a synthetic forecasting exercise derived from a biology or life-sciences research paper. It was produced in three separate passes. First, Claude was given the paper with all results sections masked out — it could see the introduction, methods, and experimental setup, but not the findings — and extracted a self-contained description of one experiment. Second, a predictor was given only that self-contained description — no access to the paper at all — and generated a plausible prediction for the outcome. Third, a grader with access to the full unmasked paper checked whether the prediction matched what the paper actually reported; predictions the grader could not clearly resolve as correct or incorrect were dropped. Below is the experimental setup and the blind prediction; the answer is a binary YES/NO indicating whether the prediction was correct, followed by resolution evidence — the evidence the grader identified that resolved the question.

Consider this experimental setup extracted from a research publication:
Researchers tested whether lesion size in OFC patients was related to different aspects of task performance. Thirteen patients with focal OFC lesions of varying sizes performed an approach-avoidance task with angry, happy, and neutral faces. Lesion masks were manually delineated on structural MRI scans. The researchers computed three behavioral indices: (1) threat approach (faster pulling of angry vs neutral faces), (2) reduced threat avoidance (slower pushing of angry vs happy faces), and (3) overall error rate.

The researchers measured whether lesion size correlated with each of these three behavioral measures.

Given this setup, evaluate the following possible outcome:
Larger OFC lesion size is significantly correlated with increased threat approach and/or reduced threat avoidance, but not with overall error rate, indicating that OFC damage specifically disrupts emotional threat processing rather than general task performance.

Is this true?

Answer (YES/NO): YES